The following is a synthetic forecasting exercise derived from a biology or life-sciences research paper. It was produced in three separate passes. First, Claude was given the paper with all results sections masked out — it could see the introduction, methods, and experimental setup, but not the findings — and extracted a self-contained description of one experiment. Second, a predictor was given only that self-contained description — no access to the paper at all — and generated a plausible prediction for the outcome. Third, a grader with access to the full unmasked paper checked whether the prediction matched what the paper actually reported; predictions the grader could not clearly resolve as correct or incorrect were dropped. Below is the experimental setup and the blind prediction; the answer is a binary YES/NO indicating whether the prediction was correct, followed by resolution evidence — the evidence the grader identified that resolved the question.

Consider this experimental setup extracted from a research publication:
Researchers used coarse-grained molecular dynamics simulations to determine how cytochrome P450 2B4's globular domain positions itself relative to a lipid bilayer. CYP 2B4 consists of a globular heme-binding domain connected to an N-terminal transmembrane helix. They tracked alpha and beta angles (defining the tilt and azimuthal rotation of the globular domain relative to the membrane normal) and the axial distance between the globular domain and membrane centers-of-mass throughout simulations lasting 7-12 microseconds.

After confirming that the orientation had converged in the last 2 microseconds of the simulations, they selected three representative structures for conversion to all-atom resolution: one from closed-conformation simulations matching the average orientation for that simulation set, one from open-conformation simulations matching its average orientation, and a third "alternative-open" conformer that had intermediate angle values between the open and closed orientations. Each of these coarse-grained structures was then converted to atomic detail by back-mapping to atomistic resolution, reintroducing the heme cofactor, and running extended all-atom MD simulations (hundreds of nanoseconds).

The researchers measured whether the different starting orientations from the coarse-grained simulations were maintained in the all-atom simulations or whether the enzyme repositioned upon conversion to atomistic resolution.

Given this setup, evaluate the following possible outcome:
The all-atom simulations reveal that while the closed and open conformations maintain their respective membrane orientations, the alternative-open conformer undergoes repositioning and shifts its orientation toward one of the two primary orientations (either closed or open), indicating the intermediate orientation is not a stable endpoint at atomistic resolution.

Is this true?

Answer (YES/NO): NO